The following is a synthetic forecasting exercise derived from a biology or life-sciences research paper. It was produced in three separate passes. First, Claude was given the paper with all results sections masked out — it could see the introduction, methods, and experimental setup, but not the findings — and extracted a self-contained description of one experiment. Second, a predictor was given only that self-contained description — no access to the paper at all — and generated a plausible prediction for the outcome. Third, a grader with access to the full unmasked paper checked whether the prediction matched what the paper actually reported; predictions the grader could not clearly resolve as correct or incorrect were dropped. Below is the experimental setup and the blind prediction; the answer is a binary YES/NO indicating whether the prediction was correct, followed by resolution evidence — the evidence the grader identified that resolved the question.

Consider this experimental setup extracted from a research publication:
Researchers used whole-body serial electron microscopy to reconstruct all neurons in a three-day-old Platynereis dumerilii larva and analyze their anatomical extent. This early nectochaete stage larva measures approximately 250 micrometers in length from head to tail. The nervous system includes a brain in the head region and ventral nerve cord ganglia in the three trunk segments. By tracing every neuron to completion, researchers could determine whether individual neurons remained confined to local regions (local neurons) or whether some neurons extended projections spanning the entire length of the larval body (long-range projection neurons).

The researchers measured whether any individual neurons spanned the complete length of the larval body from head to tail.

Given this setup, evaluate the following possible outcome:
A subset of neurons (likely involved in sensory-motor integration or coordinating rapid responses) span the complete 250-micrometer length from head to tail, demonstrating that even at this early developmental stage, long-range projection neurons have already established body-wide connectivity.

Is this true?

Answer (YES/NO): YES